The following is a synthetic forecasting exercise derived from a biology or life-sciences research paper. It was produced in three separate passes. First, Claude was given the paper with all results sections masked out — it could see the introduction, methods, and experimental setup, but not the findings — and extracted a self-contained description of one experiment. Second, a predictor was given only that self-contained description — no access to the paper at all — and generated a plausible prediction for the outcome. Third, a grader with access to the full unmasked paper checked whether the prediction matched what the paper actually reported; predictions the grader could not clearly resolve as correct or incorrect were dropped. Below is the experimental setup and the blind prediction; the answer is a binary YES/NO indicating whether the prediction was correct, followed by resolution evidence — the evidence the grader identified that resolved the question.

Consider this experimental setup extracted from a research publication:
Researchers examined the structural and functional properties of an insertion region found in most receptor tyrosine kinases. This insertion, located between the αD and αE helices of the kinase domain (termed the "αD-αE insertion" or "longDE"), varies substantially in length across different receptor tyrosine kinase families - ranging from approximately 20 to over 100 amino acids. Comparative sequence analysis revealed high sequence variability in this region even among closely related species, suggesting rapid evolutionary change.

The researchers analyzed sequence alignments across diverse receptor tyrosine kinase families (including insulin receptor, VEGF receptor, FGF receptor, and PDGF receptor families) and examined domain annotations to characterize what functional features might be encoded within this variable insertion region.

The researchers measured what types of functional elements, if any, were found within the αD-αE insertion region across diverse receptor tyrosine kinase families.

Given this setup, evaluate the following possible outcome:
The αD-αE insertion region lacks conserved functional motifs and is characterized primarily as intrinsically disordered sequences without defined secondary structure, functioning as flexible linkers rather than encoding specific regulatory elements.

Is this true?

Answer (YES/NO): NO